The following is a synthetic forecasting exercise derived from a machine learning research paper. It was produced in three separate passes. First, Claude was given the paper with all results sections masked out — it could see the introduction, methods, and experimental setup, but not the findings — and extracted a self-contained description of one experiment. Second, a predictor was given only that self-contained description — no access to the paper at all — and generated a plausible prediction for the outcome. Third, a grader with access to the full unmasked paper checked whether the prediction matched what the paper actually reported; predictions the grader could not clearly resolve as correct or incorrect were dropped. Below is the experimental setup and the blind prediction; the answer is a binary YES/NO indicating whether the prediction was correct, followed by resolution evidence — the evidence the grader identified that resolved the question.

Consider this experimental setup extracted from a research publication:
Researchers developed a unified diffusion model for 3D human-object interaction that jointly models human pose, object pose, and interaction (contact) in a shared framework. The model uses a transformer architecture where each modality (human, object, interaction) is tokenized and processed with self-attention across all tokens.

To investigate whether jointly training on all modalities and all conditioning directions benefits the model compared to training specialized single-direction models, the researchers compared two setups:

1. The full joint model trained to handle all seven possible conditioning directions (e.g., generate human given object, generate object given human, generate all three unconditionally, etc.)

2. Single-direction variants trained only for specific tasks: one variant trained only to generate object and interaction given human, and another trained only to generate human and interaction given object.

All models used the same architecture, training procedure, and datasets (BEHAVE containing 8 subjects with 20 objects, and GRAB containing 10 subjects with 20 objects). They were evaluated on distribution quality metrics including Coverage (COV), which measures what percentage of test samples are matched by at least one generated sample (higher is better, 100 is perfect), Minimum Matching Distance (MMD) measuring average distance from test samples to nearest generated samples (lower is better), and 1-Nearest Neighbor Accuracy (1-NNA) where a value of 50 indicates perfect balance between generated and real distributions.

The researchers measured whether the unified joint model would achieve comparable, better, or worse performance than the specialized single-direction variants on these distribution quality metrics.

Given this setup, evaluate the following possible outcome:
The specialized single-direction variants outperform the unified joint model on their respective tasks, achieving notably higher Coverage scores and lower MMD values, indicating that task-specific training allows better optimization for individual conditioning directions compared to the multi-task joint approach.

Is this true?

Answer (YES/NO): NO